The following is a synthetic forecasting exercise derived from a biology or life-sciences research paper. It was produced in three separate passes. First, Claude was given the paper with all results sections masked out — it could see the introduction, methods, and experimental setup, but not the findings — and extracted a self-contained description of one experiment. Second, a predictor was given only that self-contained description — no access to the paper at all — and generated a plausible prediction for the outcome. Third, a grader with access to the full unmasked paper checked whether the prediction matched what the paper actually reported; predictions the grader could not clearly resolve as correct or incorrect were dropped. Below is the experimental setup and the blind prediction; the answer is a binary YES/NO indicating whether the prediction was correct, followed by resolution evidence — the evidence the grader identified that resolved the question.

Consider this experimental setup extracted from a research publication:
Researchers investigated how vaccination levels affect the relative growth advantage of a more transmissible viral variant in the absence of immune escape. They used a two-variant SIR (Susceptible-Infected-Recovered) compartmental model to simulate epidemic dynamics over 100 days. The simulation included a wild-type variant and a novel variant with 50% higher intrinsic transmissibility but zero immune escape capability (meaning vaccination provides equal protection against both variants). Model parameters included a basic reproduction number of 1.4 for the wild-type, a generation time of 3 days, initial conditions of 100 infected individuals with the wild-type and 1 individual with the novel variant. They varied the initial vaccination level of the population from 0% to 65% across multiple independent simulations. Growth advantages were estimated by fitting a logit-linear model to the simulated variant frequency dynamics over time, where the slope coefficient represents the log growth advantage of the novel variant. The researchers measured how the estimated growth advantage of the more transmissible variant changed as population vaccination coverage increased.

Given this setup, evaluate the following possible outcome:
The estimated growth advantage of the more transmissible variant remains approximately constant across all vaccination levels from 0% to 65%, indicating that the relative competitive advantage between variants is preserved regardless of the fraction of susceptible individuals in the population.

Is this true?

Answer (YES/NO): NO